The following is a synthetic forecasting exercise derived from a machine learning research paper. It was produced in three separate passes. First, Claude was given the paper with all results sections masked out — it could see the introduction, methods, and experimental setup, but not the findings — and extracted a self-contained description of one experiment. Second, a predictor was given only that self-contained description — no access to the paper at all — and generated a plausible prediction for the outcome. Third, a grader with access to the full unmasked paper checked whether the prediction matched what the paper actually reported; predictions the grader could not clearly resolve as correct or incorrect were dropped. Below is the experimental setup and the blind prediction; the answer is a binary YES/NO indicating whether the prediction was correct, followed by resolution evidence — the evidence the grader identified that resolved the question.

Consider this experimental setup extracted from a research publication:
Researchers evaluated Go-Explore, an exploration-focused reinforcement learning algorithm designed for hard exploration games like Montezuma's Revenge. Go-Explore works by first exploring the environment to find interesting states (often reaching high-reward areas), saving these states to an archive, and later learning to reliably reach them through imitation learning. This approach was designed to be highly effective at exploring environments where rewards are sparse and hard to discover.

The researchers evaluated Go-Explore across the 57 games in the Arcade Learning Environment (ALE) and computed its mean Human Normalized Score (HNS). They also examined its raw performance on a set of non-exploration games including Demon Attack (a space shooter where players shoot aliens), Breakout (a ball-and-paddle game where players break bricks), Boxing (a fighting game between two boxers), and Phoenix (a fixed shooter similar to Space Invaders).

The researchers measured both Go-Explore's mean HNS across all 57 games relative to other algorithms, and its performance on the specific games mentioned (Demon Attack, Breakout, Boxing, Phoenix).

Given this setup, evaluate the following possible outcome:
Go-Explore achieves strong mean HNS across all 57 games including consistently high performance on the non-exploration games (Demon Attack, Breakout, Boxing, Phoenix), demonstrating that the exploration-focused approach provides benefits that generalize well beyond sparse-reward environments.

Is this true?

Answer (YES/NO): NO